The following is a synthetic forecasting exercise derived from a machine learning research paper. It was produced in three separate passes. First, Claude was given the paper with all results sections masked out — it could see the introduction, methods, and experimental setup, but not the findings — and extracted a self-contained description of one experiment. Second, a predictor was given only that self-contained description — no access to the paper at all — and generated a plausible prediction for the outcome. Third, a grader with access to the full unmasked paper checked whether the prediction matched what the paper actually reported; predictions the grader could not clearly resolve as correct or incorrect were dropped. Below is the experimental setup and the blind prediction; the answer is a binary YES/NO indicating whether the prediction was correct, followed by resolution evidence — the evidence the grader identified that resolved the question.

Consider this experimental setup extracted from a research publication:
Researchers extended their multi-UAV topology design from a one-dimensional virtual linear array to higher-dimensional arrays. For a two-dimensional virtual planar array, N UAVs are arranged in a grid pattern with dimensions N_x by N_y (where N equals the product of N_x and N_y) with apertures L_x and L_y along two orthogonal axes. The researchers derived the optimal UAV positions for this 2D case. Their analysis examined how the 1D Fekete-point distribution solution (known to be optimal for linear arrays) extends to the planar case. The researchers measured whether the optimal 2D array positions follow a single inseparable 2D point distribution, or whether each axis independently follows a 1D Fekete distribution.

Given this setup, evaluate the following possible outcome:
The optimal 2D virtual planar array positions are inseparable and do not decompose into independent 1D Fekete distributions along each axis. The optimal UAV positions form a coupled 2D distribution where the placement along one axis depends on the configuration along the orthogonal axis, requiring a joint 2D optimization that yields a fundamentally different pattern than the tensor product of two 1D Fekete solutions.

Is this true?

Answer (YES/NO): NO